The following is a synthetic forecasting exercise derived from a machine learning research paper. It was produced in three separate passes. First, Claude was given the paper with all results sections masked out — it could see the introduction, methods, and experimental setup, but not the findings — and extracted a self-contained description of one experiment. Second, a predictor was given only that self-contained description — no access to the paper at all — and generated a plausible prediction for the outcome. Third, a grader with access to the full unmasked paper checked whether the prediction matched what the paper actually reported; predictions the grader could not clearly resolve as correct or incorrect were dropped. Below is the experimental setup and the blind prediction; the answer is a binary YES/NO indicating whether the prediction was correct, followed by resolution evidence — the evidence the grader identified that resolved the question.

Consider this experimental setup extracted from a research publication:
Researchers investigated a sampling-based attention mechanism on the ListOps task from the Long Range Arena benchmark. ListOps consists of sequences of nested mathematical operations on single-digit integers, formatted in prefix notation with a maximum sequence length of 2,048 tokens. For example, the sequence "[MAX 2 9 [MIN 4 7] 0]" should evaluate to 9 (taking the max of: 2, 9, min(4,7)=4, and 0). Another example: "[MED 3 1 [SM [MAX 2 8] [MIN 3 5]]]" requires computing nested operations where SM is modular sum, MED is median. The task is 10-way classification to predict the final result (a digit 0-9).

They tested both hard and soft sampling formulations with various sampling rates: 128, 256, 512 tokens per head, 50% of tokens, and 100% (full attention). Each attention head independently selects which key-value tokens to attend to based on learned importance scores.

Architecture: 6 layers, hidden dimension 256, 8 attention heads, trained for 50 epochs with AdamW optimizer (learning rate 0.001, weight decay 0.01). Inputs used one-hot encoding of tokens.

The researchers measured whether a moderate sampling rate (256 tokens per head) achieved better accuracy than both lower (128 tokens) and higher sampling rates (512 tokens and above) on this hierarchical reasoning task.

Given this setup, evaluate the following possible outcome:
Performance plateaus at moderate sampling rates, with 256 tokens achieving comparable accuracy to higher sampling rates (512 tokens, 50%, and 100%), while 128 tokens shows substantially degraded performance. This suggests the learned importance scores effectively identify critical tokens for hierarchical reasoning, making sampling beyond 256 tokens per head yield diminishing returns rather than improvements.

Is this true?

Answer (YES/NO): NO